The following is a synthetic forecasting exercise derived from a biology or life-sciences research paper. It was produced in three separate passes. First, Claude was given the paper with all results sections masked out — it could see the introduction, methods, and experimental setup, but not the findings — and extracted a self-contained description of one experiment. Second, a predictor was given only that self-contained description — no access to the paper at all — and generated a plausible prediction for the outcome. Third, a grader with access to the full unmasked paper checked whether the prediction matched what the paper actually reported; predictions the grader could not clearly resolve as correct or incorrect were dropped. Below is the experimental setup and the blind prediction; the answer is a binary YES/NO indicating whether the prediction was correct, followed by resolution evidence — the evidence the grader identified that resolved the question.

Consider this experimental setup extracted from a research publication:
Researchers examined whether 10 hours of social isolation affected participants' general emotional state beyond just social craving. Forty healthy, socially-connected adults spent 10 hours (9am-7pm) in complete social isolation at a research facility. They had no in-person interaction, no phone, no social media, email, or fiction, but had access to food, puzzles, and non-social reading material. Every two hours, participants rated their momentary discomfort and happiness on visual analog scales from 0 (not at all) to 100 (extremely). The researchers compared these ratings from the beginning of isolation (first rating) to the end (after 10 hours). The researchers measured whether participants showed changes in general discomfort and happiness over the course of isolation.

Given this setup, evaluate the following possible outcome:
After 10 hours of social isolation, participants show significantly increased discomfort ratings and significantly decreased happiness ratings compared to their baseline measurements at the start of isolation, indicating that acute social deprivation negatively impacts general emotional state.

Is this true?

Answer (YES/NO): YES